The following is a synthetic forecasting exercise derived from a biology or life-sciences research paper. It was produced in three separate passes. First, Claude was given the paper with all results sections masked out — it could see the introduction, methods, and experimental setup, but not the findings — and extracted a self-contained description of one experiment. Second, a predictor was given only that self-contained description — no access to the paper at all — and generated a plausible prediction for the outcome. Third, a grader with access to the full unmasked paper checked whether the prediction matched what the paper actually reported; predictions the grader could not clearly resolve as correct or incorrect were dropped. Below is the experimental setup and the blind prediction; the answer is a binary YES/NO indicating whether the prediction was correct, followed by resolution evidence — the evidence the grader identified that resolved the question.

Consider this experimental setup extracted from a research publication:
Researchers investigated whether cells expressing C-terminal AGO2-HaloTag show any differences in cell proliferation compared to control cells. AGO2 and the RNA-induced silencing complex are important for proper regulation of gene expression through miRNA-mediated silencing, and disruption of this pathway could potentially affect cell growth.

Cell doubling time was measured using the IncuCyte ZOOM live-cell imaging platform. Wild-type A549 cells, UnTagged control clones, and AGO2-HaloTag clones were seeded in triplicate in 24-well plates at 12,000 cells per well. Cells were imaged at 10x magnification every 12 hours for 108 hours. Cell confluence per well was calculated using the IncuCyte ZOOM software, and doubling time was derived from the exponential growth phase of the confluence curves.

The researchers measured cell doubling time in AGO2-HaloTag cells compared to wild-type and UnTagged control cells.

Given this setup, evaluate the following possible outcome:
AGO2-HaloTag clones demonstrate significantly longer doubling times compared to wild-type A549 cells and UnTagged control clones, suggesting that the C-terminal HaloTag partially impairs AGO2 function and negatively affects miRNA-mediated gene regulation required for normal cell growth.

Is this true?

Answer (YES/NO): NO